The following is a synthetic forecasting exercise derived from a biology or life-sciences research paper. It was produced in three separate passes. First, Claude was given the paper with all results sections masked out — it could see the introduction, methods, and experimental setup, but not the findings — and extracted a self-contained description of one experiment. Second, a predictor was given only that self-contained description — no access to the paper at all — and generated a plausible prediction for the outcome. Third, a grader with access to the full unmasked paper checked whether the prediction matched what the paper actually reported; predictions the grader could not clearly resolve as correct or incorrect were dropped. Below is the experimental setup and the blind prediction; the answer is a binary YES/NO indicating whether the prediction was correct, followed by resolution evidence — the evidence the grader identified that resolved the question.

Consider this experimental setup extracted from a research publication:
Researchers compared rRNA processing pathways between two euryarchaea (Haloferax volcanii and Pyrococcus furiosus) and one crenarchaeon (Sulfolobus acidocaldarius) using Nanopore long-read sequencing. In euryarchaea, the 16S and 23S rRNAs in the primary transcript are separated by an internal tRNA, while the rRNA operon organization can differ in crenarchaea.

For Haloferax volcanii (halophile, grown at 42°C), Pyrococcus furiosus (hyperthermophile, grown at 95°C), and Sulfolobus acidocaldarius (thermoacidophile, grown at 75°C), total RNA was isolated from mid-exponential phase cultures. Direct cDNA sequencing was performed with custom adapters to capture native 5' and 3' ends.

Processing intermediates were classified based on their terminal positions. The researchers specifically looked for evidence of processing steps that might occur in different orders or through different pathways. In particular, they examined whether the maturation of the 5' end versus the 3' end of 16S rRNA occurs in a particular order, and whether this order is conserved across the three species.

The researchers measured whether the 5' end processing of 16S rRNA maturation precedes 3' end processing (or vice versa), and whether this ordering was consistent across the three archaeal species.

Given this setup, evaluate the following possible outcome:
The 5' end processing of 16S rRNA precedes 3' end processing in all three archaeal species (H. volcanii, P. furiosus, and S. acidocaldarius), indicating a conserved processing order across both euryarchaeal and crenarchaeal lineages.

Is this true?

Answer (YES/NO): YES